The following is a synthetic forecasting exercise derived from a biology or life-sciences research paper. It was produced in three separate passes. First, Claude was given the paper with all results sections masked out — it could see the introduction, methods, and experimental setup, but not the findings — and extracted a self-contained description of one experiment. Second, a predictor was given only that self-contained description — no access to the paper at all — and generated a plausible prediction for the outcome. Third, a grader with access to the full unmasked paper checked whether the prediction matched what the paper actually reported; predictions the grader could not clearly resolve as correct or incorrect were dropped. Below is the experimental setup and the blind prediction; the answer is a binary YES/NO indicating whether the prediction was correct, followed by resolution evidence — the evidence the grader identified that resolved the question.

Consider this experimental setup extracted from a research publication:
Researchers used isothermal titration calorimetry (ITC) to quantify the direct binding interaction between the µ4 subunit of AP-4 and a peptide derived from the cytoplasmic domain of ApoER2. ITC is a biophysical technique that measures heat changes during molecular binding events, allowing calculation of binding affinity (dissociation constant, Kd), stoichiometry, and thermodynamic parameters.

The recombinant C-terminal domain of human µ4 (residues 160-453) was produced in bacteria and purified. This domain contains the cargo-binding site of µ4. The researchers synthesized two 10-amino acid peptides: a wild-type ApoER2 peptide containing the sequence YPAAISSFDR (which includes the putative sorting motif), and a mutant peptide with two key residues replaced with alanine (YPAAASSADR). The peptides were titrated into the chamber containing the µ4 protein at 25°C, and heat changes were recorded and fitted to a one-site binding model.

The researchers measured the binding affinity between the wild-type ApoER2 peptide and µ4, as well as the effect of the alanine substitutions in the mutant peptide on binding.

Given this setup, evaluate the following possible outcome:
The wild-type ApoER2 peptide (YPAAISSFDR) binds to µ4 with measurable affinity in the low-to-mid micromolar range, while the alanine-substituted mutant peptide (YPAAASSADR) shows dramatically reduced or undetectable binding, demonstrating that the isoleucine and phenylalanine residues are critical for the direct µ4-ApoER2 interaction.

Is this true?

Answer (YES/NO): YES